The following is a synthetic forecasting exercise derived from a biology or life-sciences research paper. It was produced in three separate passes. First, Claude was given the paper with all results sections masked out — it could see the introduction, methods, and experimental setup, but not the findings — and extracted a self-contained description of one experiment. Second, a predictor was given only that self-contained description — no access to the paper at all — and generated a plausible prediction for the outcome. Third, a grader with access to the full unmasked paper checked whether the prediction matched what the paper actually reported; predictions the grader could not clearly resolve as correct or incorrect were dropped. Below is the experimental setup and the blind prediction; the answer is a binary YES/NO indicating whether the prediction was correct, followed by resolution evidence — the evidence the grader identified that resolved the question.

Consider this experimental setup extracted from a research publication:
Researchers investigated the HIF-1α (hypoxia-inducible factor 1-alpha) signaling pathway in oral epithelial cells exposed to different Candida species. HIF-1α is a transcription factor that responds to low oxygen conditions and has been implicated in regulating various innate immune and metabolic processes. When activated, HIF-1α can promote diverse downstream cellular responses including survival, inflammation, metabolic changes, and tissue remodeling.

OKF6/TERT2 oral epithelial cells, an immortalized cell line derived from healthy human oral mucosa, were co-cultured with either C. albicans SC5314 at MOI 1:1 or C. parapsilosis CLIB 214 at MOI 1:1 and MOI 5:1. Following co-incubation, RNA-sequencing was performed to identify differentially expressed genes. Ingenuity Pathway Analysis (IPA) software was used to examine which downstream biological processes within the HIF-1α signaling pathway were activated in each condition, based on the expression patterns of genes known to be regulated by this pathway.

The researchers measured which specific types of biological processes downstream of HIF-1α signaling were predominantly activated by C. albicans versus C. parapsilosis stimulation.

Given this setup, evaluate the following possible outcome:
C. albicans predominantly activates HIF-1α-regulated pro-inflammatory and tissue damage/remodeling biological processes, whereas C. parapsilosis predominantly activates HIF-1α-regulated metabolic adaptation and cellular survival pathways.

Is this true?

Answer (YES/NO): NO